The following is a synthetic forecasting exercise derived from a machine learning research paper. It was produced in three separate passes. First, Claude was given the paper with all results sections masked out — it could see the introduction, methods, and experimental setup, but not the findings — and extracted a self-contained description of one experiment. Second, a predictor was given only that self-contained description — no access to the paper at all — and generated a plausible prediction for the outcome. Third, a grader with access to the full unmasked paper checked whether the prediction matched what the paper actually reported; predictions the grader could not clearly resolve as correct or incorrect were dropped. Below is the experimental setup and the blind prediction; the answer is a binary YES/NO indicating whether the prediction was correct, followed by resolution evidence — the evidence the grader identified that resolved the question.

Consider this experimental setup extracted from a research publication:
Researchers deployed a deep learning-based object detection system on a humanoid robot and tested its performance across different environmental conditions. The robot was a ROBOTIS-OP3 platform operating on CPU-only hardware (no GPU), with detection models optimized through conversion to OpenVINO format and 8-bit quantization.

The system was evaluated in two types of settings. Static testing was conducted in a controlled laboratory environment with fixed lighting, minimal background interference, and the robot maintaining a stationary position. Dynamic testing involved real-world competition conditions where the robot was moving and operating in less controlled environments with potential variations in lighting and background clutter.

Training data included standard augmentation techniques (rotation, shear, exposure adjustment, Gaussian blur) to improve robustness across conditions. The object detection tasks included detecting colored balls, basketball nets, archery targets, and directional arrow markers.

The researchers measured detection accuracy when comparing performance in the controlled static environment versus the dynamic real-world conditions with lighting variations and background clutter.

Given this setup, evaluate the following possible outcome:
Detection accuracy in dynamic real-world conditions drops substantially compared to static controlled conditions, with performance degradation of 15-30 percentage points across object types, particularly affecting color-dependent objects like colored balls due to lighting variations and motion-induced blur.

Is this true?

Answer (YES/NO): NO